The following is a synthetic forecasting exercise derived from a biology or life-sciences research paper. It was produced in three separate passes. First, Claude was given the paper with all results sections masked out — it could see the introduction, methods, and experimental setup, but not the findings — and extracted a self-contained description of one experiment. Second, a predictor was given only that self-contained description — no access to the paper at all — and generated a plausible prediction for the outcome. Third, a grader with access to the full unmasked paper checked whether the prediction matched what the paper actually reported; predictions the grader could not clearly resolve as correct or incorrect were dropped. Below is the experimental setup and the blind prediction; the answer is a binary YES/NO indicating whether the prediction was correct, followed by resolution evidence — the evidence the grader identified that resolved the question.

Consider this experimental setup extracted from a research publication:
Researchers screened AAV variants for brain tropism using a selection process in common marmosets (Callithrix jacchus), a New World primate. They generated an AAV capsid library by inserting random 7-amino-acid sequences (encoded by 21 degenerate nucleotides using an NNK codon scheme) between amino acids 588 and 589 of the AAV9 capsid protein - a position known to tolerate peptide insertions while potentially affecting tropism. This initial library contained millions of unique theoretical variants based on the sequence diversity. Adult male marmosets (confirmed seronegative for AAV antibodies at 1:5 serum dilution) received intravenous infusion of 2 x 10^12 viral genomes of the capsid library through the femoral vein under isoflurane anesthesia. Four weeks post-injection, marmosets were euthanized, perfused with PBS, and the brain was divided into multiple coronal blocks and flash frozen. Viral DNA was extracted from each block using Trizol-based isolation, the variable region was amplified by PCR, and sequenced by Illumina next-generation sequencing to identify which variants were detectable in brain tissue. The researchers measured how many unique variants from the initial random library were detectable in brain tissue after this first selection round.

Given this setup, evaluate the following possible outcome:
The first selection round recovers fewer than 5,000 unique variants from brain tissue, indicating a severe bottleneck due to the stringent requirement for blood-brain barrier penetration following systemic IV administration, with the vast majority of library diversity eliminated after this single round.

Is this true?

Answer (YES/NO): NO